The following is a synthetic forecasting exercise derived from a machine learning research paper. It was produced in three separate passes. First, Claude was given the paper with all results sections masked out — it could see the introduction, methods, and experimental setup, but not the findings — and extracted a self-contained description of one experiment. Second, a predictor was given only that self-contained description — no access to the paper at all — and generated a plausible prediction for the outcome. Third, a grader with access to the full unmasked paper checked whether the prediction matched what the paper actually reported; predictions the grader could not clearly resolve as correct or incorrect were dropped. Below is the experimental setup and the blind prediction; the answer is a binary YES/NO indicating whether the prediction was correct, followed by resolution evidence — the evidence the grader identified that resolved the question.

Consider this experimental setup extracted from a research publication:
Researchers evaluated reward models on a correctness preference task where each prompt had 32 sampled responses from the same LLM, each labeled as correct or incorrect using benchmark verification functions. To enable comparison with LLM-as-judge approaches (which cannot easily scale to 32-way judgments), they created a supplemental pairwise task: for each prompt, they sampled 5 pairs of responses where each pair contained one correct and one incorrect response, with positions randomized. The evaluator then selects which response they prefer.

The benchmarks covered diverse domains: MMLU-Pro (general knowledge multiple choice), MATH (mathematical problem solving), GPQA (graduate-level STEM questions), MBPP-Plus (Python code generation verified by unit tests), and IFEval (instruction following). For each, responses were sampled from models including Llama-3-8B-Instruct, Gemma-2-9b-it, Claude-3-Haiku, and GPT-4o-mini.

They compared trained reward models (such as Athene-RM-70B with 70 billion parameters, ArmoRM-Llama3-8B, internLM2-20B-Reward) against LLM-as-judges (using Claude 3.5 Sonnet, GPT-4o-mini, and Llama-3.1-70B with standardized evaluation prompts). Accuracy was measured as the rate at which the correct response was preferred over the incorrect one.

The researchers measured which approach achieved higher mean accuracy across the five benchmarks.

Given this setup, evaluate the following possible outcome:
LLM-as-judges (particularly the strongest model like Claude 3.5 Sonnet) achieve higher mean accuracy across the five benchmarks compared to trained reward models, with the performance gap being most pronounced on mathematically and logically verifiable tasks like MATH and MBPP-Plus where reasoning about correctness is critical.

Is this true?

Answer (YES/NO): NO